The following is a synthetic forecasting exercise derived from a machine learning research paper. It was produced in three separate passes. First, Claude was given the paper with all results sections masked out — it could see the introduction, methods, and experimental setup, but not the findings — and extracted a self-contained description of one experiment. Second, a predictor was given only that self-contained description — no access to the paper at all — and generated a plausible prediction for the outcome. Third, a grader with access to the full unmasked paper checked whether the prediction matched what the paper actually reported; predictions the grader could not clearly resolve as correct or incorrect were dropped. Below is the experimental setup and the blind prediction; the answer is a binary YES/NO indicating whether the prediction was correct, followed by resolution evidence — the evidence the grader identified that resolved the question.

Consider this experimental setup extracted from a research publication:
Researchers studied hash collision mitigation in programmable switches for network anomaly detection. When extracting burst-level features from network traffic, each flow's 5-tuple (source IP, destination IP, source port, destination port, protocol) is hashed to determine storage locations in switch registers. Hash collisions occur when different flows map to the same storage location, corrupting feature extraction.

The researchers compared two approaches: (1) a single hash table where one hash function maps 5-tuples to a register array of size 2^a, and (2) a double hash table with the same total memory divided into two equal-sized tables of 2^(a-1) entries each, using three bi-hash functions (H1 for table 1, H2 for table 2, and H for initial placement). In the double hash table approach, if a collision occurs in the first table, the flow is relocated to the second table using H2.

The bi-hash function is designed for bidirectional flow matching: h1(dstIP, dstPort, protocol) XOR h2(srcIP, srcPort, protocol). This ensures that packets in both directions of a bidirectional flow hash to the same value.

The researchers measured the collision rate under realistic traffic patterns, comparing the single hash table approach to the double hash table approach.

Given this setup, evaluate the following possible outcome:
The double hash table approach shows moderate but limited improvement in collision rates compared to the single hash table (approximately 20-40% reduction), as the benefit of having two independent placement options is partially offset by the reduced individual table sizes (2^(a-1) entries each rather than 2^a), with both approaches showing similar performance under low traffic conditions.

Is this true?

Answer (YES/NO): NO